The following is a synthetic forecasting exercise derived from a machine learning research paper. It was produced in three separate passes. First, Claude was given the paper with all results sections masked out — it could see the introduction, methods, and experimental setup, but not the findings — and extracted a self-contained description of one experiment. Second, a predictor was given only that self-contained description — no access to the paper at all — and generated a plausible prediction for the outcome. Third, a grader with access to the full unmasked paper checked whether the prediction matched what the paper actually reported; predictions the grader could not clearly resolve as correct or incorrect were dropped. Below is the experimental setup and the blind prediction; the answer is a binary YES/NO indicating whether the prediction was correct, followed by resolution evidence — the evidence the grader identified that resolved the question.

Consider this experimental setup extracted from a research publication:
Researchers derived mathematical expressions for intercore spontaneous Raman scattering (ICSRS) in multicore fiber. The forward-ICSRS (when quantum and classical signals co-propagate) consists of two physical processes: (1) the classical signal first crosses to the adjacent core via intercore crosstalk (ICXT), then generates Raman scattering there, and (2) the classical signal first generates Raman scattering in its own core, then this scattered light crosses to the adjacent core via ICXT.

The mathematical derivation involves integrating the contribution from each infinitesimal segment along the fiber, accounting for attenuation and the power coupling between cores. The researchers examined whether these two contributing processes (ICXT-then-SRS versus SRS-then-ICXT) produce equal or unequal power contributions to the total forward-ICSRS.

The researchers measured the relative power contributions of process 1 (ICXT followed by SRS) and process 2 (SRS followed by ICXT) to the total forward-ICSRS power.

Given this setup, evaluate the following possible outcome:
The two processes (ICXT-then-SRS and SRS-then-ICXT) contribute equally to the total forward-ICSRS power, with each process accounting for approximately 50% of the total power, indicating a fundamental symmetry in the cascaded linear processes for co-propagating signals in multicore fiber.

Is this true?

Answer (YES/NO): YES